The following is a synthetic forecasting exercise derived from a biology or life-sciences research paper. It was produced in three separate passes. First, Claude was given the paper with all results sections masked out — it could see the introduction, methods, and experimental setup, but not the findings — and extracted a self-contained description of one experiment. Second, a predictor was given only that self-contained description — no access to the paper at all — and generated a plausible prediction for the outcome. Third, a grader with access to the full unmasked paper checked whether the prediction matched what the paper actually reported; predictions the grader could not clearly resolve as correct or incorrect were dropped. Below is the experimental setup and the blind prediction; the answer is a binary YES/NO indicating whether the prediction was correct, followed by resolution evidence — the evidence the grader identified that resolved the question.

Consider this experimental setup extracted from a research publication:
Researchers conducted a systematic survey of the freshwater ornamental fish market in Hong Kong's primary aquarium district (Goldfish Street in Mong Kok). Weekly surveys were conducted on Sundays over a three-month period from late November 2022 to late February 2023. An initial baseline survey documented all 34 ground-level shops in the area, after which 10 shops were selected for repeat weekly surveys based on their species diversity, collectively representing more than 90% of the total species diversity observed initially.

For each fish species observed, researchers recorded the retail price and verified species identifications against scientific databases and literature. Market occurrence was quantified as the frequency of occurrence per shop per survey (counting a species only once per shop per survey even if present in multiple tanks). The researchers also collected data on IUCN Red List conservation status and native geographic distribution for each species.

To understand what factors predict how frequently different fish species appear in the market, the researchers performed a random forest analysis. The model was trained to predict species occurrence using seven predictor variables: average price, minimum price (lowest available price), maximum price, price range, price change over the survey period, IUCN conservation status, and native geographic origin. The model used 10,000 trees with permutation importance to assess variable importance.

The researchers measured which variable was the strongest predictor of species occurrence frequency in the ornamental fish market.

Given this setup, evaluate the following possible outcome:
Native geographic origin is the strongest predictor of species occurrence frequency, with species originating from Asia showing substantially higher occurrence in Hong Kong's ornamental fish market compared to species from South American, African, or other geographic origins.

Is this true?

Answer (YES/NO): NO